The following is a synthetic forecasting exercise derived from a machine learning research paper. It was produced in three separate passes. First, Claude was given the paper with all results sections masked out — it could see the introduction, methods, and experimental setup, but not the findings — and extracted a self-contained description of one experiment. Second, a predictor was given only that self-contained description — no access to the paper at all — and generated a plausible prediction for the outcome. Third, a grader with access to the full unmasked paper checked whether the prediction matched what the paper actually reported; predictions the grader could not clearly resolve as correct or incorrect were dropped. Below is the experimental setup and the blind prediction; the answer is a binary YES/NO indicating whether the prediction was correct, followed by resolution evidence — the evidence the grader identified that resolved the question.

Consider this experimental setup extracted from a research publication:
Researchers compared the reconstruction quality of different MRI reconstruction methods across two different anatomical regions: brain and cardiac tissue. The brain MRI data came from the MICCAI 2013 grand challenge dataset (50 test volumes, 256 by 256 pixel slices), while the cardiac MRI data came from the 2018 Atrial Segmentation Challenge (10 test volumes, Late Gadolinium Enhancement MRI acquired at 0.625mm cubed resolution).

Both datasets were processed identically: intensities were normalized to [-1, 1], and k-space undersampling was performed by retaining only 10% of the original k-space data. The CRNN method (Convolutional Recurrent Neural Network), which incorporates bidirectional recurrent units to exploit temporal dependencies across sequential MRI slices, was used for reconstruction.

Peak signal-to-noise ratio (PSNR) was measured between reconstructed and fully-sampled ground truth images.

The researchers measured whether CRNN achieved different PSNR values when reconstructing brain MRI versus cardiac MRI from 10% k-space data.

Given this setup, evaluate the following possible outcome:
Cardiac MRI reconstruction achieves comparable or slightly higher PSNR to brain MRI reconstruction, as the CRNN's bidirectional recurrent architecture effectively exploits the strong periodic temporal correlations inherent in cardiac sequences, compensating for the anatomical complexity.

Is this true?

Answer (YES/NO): NO